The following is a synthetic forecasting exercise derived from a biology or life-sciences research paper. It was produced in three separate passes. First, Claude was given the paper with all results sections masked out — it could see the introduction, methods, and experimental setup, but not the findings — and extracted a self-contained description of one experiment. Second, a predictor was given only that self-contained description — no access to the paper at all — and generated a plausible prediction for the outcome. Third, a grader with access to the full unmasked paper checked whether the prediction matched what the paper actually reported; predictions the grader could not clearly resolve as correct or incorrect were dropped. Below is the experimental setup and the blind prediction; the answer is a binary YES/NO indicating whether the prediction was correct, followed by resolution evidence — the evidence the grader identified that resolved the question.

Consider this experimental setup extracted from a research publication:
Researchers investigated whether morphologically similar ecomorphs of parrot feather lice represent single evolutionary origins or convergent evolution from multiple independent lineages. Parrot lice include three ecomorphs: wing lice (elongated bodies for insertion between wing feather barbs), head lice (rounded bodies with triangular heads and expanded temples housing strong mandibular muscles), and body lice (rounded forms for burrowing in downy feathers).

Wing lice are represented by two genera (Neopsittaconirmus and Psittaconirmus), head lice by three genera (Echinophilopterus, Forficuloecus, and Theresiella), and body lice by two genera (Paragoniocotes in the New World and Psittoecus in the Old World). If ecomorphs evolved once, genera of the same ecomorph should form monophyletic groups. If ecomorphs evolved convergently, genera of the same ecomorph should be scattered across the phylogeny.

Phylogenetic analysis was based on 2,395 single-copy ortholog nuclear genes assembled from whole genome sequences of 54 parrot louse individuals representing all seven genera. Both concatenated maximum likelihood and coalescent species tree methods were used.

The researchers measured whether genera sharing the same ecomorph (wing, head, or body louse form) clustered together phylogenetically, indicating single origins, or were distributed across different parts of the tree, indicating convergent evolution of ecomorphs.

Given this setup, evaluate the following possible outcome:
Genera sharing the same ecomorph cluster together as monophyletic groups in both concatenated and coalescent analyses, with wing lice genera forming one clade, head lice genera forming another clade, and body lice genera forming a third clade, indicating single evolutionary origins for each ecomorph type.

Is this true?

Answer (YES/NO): NO